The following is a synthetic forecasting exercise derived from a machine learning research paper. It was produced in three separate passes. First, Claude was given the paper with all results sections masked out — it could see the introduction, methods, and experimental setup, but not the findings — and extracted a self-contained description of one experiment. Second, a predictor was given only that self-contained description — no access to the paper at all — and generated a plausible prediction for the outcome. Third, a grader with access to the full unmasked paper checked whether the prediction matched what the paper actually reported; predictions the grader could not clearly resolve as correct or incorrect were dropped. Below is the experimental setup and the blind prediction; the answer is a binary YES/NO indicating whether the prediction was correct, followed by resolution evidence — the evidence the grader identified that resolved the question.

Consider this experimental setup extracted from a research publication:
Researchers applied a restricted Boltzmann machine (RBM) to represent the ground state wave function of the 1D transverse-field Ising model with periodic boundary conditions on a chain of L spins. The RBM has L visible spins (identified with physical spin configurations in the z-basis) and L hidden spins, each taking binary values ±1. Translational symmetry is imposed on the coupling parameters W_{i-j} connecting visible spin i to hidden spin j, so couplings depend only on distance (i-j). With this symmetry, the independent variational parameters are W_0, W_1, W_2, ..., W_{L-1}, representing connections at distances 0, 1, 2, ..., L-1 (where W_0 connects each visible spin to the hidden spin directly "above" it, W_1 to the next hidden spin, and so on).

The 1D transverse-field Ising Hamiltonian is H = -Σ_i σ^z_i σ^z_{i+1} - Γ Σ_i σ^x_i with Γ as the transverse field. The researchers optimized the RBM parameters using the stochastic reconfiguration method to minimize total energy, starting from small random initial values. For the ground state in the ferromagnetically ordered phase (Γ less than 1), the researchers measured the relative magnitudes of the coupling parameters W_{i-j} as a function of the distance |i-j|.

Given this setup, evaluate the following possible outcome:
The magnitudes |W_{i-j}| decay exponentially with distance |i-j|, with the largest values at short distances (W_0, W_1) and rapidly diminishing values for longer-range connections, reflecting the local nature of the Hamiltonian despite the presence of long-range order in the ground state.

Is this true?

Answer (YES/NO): NO